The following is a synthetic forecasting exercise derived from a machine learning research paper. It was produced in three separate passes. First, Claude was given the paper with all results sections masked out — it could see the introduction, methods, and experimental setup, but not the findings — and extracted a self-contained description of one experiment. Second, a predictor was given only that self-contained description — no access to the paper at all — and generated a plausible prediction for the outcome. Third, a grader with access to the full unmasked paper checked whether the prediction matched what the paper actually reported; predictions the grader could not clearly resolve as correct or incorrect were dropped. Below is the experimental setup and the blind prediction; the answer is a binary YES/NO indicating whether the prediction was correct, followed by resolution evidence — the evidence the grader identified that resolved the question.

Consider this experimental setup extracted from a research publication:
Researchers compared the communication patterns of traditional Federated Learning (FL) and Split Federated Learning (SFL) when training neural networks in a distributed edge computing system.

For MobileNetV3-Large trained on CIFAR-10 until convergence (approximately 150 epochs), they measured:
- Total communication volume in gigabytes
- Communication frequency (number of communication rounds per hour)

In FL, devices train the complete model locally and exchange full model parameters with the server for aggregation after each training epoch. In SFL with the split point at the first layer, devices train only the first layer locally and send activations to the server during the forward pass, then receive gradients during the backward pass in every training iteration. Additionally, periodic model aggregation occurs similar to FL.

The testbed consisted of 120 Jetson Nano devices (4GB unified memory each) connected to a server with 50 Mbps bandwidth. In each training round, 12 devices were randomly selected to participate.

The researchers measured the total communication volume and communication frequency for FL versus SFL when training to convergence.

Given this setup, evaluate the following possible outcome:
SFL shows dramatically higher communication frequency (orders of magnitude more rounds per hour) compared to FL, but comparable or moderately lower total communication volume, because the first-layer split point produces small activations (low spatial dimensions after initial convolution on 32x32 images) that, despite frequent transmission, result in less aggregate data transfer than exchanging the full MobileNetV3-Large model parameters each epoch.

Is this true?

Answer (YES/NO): NO